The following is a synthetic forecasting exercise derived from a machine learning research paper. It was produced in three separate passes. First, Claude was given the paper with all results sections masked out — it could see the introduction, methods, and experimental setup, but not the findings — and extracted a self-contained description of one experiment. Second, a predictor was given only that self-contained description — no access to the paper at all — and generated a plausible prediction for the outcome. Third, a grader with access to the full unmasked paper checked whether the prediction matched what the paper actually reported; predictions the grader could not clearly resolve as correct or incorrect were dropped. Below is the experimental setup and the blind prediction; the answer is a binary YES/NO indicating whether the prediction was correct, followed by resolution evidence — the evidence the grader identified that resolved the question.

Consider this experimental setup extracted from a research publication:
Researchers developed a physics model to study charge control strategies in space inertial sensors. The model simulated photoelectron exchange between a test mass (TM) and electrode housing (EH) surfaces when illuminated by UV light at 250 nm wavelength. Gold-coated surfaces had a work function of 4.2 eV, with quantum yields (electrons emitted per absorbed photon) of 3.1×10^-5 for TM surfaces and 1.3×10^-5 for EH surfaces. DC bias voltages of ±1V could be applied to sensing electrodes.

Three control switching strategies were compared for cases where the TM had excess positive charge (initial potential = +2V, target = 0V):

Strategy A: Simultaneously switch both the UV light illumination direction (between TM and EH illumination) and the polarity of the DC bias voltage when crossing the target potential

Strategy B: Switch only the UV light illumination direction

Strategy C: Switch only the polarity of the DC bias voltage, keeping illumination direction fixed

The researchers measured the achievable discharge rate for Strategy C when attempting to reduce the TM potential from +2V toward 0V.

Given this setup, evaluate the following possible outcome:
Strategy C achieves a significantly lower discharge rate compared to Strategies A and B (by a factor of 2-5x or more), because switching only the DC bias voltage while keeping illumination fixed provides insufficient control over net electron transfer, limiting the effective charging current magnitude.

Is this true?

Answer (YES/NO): NO